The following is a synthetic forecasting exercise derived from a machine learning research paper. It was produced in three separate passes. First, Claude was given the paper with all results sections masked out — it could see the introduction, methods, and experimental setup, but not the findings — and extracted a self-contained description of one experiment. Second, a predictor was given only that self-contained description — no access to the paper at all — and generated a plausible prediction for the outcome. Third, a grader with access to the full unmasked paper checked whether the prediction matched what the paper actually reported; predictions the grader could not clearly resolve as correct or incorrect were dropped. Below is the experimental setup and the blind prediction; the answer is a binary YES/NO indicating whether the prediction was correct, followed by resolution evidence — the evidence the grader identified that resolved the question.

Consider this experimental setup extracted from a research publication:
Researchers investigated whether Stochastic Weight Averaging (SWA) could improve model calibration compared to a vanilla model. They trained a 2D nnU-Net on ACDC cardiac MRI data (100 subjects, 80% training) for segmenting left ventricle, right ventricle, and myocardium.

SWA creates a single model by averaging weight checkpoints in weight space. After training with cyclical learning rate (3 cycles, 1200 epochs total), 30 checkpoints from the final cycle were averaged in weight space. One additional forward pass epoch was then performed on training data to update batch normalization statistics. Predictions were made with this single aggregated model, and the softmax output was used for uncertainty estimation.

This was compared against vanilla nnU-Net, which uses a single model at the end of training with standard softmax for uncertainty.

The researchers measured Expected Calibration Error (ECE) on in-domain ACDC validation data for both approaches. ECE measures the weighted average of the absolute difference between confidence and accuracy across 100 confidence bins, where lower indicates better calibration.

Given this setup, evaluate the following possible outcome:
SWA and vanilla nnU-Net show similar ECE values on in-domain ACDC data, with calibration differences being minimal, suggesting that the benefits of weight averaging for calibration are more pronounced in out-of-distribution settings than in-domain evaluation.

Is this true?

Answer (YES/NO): NO